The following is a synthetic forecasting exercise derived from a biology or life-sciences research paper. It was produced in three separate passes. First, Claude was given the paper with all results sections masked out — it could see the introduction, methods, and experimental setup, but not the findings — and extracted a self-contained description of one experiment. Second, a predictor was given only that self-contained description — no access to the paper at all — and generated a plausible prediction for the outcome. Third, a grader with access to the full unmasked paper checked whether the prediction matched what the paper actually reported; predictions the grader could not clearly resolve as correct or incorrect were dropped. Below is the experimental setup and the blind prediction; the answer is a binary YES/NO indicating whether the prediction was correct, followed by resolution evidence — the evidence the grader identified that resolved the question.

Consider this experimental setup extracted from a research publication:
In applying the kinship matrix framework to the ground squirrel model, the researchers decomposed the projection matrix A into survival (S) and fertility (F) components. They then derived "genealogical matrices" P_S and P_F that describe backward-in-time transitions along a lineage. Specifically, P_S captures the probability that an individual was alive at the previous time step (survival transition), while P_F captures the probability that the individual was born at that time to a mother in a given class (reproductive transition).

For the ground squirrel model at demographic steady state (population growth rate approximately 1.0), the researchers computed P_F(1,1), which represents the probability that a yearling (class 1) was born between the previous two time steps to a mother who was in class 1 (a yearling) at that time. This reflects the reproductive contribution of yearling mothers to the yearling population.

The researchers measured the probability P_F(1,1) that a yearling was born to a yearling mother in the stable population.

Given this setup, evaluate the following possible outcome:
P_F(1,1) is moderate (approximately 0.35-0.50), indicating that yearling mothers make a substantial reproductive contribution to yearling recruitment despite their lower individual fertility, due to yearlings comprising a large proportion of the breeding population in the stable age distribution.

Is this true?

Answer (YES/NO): NO